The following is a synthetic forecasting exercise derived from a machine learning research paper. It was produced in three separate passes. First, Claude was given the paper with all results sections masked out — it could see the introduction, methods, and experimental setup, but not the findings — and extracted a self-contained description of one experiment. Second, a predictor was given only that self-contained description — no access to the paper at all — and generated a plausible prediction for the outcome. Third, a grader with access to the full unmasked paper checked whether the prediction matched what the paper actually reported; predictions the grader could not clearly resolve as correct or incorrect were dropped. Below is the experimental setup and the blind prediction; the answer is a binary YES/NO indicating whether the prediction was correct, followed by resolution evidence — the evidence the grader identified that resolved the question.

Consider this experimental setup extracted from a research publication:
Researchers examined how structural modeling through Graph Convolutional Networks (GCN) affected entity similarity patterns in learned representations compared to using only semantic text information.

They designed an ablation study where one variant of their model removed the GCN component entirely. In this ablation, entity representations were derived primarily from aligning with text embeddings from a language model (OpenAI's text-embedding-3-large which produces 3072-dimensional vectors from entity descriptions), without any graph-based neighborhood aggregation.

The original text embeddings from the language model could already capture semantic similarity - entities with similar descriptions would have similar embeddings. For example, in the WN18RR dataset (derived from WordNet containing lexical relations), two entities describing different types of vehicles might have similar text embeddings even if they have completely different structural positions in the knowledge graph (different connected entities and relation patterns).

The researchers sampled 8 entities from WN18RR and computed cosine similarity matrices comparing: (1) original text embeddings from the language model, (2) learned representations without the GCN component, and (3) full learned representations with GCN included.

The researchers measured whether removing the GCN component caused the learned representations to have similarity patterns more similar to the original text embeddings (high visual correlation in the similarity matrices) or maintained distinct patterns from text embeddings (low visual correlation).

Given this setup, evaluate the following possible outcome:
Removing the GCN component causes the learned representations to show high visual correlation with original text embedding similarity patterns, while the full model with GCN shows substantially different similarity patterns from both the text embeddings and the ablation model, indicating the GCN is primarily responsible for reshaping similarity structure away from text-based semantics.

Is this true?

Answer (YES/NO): NO